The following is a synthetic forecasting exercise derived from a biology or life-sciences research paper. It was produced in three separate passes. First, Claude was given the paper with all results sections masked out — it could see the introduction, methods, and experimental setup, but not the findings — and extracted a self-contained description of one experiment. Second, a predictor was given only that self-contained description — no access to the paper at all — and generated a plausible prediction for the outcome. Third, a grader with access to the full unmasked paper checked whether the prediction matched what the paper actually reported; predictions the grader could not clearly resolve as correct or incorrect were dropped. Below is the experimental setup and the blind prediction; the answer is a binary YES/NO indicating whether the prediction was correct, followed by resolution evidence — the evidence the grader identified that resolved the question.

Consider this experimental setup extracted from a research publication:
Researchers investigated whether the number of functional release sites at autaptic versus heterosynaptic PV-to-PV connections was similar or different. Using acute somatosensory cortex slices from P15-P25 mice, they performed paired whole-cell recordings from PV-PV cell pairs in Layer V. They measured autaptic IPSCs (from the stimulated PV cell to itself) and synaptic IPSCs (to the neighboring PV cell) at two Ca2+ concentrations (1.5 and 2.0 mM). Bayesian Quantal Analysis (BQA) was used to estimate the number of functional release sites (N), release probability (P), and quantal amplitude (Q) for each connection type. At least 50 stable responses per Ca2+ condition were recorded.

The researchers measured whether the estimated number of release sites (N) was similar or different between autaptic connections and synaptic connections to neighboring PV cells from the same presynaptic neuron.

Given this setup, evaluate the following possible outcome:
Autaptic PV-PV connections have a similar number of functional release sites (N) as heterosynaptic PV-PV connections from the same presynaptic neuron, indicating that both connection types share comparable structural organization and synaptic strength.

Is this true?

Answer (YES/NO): NO